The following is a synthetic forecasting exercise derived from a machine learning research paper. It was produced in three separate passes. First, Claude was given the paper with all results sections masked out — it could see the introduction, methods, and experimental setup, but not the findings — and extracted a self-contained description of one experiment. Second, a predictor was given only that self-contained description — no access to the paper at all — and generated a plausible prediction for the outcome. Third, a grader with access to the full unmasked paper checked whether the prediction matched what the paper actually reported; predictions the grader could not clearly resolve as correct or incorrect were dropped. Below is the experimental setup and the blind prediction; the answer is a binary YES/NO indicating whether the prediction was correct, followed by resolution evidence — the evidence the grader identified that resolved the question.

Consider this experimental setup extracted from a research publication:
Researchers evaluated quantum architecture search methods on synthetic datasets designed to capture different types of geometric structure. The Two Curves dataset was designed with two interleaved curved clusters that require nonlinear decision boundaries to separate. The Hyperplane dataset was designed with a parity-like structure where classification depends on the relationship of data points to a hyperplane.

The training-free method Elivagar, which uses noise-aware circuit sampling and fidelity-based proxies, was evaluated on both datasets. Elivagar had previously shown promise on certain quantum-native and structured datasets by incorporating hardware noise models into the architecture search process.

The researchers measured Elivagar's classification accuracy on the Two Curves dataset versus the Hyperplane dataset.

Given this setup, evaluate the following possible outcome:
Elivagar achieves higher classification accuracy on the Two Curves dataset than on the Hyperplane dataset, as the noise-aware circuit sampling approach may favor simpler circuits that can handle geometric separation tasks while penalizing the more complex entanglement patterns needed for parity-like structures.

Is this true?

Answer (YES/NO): NO